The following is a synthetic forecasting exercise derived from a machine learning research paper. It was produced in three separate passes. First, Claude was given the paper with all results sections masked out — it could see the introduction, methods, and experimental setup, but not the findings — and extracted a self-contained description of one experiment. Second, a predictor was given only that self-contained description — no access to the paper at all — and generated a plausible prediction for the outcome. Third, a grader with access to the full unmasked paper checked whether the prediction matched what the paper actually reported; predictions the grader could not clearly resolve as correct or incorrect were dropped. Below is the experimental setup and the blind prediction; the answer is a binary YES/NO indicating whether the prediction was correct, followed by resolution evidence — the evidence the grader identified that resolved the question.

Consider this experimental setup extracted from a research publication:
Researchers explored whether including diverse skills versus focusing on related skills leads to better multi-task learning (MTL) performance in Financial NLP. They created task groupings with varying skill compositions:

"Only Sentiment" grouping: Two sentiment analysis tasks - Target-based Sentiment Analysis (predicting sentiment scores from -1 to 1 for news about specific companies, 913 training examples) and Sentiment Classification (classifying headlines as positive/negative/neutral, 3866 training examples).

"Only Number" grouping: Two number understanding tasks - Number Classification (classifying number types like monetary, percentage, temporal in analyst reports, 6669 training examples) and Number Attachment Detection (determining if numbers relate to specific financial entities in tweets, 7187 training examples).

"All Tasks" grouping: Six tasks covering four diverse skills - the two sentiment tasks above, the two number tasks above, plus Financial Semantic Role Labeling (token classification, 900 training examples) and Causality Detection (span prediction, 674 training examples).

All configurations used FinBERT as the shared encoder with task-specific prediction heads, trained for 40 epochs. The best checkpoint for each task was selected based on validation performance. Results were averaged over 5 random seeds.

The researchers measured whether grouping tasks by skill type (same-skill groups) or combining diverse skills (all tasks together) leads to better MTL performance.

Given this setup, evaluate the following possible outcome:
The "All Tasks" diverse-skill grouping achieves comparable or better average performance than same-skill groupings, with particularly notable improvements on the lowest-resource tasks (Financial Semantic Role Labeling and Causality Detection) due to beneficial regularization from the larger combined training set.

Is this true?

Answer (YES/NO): NO